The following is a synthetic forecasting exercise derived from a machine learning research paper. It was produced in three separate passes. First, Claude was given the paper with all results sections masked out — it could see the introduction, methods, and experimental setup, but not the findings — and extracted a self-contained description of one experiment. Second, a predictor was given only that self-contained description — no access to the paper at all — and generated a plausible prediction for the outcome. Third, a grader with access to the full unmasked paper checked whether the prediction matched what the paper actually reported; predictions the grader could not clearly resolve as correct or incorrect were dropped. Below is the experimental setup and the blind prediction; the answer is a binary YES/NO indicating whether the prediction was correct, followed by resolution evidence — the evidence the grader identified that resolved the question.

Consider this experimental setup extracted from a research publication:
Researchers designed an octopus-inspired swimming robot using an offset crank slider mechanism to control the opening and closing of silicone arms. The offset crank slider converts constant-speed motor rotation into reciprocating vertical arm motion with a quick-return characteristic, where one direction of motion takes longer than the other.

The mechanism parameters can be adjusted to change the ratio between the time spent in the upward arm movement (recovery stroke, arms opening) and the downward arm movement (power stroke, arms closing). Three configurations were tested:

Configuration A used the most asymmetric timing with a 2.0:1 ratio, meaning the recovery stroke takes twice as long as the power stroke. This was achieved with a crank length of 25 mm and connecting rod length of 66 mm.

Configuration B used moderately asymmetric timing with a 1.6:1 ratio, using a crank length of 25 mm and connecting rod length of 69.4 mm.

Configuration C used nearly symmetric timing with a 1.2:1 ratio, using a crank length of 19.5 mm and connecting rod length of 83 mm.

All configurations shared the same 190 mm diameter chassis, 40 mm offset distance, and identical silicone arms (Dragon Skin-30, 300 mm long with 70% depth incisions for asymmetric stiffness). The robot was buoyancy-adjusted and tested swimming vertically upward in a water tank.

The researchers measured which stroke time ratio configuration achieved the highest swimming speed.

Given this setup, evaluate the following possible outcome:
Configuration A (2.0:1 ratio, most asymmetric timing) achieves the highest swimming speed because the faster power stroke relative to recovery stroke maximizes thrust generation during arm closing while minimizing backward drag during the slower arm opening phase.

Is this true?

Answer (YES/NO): YES